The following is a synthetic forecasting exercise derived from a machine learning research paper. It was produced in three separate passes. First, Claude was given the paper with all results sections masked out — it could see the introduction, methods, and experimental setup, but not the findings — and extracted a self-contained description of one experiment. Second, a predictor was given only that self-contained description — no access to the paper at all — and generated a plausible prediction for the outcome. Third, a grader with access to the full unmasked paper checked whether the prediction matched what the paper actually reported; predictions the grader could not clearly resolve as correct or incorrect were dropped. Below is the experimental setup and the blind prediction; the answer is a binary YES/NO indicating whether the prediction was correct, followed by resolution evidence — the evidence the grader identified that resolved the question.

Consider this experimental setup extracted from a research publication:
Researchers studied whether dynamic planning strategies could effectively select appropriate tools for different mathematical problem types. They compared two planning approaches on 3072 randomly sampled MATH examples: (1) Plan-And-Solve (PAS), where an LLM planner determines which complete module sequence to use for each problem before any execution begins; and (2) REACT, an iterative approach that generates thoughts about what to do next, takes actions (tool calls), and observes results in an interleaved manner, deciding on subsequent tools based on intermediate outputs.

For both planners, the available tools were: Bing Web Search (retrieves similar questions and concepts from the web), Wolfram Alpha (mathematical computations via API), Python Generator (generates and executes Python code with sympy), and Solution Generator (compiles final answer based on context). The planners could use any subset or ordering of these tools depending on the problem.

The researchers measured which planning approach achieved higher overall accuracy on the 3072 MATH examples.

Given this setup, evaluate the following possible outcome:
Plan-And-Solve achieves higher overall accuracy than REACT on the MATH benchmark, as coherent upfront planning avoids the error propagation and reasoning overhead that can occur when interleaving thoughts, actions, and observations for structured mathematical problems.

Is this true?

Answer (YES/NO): NO